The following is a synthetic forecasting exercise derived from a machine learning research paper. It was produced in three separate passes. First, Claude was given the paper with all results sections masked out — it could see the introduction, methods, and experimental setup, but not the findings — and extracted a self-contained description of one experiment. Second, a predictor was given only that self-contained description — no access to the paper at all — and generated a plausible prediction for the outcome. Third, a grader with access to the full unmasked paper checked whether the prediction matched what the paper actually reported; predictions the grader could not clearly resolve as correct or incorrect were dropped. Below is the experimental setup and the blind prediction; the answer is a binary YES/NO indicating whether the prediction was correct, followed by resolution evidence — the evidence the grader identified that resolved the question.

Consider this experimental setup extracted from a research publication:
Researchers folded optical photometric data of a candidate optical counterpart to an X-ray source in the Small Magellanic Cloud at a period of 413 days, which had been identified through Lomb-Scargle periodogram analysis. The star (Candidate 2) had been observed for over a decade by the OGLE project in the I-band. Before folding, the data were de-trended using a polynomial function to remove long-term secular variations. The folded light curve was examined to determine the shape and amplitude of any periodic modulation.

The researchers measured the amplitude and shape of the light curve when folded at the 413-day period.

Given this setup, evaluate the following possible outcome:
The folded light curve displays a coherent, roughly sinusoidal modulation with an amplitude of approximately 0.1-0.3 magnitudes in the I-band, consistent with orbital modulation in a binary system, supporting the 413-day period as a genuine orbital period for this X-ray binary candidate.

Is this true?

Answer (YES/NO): NO